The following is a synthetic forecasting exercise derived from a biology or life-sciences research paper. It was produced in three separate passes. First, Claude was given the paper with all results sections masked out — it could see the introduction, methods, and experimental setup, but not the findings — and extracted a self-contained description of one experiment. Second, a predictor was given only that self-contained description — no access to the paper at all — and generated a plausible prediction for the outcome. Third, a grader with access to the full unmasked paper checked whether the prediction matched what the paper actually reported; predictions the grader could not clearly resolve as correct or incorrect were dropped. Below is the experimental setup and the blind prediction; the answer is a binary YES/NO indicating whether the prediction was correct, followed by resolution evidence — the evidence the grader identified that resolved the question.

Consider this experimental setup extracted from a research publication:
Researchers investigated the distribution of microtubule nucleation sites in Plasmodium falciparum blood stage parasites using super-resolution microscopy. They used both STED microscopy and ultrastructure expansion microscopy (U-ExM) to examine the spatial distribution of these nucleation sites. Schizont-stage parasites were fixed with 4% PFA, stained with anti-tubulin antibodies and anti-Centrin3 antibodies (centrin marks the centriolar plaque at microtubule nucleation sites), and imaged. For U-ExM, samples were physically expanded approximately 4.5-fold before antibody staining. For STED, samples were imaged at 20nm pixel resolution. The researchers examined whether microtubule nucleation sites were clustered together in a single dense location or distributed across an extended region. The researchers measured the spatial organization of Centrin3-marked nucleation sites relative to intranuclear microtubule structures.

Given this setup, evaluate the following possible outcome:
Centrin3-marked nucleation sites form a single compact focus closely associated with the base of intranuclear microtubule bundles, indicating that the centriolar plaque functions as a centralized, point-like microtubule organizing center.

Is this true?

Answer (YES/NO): NO